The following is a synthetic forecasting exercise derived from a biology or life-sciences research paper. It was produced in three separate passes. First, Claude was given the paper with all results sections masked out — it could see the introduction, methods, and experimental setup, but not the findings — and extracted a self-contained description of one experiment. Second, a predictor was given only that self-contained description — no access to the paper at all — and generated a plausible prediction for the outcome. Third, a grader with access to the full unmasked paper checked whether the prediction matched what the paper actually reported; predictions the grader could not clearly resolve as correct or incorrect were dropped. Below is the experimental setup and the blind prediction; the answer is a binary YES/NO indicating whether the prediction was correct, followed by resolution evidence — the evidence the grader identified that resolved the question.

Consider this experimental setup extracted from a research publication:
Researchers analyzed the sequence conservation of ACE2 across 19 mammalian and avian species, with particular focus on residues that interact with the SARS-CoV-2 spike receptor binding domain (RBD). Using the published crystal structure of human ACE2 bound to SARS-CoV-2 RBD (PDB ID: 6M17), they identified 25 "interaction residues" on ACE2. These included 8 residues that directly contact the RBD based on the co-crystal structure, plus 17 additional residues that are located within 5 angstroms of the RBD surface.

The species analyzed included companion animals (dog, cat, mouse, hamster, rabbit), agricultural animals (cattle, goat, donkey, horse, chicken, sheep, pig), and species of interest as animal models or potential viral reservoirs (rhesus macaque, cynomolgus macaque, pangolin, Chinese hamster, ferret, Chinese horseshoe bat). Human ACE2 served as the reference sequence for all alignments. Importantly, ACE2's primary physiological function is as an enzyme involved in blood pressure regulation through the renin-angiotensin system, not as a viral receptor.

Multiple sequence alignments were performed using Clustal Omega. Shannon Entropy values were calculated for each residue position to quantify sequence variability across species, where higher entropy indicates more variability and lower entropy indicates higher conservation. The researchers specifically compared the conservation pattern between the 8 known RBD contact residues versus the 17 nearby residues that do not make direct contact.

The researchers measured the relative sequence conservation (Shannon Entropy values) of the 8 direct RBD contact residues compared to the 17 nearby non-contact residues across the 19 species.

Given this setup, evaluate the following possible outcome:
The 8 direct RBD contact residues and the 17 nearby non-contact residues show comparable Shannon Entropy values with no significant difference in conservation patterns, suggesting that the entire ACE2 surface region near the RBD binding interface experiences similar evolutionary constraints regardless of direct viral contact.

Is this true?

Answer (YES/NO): NO